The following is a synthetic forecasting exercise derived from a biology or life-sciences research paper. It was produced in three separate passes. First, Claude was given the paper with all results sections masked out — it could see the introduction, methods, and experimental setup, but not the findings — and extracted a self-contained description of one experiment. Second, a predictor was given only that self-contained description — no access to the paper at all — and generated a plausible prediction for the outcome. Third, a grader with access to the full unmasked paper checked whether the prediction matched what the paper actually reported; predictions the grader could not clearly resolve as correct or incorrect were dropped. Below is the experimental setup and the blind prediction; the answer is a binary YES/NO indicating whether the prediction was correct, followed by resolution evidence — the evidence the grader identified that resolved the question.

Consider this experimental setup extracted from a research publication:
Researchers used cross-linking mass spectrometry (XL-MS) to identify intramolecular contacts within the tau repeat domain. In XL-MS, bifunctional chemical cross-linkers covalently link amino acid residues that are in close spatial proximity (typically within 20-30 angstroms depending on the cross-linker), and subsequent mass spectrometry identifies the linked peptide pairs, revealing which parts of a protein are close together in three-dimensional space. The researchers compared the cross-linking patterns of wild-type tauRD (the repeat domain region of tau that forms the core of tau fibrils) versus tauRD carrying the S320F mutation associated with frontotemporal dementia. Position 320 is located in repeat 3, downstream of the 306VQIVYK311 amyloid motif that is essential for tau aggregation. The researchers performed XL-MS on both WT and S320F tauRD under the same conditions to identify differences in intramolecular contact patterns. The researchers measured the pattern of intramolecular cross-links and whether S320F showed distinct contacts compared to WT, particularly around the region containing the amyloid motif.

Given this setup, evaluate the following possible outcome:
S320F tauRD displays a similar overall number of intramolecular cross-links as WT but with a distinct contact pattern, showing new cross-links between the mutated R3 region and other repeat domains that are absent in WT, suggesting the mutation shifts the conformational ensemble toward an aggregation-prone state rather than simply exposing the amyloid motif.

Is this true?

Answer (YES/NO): NO